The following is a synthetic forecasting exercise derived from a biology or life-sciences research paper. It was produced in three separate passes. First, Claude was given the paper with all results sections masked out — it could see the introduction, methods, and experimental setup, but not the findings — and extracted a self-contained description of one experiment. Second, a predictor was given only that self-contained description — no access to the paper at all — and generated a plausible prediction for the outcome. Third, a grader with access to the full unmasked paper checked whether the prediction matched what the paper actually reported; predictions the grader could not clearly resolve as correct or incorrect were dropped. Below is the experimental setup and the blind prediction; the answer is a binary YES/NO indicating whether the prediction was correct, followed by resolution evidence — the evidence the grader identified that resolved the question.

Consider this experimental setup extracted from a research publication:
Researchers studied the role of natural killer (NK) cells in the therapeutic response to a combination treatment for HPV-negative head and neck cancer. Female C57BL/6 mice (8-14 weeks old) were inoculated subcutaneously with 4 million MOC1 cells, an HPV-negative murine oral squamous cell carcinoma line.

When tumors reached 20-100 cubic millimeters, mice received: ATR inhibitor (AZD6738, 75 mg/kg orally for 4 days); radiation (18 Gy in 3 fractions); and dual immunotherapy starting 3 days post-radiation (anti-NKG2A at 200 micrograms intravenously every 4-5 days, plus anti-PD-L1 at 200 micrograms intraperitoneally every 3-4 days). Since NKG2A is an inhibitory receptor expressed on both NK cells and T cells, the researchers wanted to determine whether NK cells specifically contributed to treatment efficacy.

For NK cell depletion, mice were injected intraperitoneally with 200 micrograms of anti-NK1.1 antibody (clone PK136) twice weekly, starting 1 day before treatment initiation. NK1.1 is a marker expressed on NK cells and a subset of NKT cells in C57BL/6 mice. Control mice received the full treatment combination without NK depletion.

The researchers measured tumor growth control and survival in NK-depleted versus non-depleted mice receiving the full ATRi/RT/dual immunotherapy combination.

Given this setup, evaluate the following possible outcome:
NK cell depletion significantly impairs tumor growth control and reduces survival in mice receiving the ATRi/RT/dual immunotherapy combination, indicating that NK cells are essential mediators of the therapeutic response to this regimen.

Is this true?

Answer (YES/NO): NO